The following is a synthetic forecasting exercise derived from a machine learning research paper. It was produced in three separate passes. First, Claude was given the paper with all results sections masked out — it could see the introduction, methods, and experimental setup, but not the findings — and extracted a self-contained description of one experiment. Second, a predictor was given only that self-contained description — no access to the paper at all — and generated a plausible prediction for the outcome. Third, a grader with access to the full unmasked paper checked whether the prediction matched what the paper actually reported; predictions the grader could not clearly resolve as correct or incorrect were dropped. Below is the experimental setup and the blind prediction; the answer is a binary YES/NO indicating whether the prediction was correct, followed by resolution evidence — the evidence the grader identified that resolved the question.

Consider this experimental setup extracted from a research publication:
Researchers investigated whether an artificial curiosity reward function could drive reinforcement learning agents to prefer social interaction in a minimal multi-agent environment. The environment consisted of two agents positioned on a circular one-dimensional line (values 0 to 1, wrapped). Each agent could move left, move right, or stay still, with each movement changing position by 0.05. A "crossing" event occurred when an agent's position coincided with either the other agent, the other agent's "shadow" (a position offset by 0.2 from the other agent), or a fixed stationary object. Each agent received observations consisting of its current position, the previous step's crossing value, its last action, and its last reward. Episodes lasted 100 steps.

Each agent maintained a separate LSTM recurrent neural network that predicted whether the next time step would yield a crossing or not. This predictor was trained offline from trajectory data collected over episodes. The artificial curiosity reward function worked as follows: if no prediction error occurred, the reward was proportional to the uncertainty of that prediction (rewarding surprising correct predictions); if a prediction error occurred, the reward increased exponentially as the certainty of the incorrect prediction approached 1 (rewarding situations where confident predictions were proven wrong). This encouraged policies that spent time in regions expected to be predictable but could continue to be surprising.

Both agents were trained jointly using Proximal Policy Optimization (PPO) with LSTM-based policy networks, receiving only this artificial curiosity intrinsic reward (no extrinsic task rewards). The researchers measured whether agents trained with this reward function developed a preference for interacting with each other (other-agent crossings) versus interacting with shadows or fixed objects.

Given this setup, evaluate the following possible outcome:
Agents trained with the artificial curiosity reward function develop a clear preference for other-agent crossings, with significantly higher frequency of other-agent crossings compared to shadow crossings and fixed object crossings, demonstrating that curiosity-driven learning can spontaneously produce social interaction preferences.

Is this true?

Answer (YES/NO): NO